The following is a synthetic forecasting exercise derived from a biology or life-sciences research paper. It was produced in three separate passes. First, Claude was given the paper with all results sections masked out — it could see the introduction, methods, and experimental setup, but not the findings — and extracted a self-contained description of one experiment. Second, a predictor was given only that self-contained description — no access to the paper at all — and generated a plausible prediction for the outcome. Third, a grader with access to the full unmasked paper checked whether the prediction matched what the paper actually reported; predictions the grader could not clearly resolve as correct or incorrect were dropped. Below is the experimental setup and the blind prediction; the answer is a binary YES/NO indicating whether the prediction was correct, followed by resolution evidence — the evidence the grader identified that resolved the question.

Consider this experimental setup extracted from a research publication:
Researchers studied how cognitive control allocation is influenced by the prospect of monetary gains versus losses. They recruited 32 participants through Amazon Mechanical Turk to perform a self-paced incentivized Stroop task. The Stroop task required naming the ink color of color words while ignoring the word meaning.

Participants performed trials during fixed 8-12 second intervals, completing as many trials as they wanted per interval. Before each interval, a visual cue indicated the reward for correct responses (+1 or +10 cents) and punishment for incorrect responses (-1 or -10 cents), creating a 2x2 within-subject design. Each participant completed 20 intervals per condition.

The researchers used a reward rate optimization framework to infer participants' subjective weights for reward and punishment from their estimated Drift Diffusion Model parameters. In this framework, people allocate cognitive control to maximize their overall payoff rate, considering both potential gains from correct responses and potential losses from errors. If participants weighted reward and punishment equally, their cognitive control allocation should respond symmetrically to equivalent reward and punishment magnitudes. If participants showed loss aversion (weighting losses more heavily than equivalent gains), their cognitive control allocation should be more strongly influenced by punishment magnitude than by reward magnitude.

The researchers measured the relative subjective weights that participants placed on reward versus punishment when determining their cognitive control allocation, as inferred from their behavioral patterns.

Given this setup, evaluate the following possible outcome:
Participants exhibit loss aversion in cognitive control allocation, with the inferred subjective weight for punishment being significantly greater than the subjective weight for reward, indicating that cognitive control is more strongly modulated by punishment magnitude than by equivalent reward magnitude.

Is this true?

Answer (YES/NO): YES